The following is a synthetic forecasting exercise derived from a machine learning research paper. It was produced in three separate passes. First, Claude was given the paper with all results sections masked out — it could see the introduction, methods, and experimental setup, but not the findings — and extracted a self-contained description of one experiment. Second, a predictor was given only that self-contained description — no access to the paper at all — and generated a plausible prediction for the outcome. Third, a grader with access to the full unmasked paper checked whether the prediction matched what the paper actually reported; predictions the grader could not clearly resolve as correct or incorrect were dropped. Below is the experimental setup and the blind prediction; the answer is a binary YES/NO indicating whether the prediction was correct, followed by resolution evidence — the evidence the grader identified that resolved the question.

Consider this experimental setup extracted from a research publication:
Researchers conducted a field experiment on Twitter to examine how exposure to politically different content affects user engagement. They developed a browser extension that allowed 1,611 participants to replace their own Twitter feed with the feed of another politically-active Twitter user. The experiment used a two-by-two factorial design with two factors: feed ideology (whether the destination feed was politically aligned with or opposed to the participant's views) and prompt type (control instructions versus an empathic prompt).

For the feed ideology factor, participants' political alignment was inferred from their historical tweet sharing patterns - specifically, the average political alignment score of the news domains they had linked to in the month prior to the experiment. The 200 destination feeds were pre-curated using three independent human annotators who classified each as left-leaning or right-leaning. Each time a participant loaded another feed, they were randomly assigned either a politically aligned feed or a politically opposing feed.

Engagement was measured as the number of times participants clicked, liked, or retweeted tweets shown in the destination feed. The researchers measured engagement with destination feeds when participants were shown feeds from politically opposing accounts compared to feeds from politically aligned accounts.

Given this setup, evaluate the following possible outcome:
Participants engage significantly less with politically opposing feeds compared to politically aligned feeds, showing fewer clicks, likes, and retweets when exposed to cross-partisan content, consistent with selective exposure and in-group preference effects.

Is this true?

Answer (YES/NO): NO